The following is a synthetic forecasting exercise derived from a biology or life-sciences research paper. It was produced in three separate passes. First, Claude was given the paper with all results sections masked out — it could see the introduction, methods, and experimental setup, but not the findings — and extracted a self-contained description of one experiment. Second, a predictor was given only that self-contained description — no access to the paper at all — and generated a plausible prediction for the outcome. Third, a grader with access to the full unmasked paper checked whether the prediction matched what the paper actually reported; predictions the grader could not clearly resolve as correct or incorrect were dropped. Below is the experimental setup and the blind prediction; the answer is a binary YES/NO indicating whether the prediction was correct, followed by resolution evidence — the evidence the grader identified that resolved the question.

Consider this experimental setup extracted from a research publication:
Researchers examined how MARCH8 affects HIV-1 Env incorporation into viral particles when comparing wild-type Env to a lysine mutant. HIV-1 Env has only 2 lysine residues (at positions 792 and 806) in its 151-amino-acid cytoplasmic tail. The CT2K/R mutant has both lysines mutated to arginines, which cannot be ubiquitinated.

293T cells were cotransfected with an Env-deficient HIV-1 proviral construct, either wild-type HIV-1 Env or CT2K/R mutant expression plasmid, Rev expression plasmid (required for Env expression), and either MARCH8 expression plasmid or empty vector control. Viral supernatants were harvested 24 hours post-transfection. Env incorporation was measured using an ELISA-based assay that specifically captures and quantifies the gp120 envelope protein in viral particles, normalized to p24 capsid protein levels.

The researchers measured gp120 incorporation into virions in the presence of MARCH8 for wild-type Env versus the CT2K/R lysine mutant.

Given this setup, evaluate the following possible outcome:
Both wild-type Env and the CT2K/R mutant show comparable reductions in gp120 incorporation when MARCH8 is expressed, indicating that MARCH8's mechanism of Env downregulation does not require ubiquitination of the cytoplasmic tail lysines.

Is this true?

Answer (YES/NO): YES